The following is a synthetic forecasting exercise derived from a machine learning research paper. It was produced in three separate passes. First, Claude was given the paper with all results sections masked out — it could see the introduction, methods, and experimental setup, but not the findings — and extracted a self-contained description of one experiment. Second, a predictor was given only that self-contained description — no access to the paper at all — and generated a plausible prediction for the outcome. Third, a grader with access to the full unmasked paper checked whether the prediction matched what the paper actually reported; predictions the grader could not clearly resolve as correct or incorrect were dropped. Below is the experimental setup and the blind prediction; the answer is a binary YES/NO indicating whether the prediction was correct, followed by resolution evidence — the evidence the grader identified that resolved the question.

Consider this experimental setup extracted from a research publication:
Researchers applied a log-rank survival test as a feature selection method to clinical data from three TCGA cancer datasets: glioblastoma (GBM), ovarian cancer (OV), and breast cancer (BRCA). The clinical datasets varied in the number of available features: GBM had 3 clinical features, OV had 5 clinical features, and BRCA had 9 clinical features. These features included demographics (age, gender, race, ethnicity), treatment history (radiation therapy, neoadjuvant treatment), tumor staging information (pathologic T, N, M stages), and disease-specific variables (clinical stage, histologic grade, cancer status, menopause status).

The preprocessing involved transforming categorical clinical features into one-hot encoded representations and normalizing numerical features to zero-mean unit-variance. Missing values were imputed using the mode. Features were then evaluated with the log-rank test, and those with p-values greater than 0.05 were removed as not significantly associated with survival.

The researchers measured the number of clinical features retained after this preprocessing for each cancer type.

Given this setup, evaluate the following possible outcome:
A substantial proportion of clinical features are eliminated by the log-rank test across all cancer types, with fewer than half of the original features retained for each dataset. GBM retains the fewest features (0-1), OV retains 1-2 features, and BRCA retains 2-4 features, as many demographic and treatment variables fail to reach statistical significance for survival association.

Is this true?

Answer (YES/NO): NO